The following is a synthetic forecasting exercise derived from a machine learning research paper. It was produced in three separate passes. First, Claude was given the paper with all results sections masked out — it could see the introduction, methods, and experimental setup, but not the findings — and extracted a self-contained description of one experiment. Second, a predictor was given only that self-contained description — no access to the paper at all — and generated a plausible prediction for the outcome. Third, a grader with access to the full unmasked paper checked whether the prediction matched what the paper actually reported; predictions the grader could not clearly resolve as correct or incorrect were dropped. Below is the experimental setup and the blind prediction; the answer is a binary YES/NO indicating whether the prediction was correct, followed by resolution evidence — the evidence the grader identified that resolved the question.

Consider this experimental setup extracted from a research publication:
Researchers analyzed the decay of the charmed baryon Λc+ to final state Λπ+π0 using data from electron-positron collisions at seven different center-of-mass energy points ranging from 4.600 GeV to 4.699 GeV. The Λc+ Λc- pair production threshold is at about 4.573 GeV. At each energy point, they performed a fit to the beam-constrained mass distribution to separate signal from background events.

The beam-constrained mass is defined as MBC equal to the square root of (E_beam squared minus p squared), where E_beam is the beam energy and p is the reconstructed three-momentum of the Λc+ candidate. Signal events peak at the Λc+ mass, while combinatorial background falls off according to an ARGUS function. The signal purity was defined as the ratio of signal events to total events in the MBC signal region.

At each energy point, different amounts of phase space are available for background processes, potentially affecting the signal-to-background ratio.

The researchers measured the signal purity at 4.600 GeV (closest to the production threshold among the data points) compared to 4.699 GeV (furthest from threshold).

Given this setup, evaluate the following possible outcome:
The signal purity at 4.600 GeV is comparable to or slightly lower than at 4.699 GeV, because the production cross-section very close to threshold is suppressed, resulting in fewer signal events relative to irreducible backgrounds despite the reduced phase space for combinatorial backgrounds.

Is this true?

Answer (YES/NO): NO